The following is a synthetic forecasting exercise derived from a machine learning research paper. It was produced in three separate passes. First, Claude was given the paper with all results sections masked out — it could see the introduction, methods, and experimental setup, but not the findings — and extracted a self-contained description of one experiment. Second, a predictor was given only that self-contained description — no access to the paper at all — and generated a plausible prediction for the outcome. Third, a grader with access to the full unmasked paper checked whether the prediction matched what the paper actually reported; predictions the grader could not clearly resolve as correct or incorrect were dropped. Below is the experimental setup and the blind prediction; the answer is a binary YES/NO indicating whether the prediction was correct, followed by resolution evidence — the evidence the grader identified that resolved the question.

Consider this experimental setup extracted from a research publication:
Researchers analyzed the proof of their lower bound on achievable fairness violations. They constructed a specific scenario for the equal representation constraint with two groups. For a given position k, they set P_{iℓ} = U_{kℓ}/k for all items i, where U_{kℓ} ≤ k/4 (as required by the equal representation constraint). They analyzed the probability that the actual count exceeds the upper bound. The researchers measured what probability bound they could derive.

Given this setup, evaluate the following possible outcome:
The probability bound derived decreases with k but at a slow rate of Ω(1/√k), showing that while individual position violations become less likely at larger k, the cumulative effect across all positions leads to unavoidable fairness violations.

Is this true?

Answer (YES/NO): NO